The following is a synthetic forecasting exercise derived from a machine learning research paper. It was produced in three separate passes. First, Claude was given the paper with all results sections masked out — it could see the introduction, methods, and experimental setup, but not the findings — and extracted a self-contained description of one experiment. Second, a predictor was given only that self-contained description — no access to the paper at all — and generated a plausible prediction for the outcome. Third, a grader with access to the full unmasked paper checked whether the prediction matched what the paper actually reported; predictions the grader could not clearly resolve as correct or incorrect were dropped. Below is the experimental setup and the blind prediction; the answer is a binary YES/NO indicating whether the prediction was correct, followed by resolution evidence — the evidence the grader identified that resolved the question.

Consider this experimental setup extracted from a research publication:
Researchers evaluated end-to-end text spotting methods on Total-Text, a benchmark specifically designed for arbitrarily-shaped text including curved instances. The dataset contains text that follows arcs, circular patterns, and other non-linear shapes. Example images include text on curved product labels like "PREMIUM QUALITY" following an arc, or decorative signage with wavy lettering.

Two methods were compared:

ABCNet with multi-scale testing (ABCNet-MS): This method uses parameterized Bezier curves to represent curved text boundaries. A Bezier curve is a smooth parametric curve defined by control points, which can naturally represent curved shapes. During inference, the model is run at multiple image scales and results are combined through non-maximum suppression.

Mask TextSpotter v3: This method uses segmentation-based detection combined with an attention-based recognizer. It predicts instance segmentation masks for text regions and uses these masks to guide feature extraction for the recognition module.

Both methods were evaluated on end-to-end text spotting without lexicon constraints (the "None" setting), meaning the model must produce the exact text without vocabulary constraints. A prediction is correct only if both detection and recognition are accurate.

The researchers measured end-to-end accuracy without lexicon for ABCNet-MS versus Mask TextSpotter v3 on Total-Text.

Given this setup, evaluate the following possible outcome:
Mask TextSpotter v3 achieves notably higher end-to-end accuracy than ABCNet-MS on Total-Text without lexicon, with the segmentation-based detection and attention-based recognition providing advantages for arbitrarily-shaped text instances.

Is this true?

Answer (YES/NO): NO